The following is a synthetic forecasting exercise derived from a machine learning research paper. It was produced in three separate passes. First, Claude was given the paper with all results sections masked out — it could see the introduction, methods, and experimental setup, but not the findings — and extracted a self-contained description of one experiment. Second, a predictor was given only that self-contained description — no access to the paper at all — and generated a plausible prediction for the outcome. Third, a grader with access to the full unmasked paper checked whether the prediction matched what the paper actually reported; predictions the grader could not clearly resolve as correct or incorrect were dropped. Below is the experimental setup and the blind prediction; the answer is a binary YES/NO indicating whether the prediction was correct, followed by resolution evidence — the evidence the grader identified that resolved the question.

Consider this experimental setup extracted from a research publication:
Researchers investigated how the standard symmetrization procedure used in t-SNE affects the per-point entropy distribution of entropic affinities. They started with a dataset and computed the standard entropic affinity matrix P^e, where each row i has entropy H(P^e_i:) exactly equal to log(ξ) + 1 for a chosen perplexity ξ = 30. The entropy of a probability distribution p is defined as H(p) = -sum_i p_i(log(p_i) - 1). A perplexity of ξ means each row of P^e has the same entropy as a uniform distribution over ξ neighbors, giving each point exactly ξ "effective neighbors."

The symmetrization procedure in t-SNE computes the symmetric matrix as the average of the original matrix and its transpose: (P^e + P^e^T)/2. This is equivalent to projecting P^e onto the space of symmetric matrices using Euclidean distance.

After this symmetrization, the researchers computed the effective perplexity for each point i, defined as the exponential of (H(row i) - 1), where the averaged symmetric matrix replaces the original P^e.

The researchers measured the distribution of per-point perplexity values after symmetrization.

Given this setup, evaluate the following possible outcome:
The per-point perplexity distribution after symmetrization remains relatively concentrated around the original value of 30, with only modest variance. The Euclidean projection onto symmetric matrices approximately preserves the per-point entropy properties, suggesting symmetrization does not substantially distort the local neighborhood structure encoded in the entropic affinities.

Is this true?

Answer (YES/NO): NO